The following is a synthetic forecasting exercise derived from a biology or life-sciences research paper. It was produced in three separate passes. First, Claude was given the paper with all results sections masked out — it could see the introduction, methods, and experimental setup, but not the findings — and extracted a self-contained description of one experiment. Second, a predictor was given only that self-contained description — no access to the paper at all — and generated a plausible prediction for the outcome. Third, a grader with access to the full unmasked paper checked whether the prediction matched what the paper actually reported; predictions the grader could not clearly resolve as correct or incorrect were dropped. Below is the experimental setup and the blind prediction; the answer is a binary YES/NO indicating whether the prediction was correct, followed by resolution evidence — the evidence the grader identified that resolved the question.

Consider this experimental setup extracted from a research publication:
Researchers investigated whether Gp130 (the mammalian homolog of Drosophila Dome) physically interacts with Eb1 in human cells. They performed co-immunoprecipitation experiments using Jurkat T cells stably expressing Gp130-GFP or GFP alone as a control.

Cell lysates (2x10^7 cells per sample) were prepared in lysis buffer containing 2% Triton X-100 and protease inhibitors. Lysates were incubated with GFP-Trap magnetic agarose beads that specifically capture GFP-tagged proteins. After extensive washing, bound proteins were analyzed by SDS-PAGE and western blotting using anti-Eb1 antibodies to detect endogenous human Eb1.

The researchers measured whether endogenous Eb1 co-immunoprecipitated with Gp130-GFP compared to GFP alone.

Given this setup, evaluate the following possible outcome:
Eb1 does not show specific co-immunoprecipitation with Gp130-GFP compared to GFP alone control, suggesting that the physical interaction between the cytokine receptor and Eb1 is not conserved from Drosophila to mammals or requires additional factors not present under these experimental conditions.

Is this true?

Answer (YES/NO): NO